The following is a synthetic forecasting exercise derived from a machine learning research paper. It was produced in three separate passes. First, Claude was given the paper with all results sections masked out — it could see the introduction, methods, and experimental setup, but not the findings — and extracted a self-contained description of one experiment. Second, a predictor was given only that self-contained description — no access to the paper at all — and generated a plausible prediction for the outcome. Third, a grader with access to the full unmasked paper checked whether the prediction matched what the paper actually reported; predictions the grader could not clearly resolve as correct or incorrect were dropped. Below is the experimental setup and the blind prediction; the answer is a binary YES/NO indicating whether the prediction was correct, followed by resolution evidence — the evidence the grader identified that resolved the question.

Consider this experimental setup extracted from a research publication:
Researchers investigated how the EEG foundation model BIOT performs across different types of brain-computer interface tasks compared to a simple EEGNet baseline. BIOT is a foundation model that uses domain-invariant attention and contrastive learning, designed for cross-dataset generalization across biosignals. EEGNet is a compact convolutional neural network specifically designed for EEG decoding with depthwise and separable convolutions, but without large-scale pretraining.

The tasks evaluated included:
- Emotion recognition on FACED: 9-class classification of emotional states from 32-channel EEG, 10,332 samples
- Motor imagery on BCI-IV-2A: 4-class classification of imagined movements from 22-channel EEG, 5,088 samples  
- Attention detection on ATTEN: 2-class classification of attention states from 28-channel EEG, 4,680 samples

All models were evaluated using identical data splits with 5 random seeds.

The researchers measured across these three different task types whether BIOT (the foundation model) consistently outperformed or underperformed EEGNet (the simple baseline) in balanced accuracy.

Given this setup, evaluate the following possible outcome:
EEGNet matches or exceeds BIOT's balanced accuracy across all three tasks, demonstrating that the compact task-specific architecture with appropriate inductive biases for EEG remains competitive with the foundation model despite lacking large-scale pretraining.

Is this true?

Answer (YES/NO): NO